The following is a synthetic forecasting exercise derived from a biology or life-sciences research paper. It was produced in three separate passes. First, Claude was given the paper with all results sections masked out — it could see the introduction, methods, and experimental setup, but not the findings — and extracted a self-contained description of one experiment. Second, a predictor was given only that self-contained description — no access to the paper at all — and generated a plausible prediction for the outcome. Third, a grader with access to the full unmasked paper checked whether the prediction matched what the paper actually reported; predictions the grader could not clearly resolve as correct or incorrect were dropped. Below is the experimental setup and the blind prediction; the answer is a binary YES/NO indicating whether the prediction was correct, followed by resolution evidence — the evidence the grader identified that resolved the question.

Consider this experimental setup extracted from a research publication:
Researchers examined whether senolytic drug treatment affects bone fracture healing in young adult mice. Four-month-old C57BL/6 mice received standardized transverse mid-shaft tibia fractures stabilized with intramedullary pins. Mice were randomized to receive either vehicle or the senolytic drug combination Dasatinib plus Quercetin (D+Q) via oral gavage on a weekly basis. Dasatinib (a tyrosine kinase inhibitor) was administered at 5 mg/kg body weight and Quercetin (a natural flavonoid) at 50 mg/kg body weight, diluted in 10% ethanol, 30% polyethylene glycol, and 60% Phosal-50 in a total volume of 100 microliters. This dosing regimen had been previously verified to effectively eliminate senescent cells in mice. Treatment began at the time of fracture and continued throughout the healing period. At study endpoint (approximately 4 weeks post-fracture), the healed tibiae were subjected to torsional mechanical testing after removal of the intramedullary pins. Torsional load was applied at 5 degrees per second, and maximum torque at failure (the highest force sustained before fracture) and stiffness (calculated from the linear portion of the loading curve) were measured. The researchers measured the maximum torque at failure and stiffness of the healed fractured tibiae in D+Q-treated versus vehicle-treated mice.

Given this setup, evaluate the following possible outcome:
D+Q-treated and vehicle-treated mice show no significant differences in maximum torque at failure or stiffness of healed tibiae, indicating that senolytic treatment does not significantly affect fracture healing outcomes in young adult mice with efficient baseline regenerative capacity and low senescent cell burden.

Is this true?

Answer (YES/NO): NO